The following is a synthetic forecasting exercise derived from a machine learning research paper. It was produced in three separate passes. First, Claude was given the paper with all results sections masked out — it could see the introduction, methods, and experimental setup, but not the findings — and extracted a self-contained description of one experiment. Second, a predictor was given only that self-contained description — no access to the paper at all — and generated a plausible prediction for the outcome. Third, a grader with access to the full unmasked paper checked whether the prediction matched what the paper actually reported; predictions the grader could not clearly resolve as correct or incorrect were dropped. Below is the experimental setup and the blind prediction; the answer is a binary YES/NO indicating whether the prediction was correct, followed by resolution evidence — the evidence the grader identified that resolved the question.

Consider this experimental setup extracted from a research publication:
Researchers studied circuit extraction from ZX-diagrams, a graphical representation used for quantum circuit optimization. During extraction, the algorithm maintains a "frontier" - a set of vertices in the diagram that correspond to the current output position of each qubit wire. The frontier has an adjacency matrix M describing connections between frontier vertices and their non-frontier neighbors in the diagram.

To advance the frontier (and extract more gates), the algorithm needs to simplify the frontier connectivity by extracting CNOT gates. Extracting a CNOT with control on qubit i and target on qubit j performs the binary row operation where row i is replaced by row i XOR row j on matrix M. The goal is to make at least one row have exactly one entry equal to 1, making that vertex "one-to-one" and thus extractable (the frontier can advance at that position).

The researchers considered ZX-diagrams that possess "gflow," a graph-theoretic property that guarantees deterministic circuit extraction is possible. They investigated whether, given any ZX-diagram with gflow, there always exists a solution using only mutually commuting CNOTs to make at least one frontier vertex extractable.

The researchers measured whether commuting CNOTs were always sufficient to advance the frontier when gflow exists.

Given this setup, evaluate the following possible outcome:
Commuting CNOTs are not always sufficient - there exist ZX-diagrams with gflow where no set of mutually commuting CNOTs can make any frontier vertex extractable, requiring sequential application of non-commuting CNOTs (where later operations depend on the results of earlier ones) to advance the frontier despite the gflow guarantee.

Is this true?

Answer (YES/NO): NO